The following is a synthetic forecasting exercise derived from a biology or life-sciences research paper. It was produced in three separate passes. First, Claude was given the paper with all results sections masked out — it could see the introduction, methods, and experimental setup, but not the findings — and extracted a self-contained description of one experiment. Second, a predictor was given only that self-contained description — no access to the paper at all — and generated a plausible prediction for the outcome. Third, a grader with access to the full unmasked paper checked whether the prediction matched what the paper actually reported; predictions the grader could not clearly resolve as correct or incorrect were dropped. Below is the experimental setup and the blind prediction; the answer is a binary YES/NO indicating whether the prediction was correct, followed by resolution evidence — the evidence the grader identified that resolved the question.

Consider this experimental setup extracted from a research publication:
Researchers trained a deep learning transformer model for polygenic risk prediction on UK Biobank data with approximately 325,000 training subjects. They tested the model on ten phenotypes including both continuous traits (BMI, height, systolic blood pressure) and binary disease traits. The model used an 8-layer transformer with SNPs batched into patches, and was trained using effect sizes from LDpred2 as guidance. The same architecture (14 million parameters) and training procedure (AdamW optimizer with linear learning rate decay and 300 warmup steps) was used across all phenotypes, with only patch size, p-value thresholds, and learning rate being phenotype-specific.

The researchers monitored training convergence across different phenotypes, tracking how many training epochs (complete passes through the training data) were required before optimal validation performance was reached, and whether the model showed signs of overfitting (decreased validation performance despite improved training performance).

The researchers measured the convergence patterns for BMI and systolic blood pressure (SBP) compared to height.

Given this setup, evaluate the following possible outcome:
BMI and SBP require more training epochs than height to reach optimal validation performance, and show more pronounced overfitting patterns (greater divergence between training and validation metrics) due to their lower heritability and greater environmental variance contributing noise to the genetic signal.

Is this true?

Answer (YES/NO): NO